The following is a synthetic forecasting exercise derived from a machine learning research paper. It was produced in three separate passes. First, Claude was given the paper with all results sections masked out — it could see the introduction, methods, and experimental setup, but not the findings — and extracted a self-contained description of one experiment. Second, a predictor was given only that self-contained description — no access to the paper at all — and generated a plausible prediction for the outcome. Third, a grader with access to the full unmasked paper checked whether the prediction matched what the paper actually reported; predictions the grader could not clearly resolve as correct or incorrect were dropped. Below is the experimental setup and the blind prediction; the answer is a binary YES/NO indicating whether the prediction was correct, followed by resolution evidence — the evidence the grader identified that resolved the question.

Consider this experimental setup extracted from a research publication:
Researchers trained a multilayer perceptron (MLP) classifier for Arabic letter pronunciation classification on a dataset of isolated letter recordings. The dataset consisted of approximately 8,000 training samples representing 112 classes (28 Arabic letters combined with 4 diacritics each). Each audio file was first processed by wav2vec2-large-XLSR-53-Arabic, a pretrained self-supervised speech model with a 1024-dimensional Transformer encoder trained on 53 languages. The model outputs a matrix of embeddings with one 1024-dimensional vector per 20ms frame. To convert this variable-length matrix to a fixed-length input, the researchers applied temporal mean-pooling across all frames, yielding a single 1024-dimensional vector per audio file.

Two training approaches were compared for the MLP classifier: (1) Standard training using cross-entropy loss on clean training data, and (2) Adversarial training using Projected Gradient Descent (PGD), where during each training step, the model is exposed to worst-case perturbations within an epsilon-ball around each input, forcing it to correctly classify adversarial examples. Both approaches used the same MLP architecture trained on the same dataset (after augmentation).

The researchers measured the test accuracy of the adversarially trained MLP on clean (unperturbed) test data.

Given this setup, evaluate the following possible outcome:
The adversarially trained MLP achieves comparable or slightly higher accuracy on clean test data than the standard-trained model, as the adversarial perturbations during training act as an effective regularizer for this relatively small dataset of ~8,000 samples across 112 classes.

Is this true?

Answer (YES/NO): NO